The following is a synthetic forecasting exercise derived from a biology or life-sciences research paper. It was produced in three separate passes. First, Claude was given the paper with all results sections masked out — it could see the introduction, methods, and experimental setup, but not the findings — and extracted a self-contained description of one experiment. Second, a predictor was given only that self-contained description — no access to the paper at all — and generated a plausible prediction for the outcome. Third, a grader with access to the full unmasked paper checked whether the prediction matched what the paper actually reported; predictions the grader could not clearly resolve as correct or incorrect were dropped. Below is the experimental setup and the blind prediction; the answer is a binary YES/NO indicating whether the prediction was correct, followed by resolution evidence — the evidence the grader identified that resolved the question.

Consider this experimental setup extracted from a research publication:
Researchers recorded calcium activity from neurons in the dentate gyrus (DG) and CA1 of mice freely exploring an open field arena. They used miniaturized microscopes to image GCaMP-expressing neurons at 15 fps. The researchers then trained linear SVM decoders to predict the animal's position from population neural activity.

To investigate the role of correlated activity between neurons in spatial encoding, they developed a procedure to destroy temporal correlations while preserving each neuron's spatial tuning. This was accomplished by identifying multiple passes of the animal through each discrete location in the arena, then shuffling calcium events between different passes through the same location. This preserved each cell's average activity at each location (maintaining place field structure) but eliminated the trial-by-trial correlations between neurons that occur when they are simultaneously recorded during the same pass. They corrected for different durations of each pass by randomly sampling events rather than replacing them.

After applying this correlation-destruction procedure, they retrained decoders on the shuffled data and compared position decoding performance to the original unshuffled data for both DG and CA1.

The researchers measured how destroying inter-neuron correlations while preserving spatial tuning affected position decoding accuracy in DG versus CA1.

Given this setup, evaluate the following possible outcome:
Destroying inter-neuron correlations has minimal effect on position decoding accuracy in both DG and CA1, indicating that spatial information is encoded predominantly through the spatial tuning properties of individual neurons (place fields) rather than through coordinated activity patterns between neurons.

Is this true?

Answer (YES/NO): NO